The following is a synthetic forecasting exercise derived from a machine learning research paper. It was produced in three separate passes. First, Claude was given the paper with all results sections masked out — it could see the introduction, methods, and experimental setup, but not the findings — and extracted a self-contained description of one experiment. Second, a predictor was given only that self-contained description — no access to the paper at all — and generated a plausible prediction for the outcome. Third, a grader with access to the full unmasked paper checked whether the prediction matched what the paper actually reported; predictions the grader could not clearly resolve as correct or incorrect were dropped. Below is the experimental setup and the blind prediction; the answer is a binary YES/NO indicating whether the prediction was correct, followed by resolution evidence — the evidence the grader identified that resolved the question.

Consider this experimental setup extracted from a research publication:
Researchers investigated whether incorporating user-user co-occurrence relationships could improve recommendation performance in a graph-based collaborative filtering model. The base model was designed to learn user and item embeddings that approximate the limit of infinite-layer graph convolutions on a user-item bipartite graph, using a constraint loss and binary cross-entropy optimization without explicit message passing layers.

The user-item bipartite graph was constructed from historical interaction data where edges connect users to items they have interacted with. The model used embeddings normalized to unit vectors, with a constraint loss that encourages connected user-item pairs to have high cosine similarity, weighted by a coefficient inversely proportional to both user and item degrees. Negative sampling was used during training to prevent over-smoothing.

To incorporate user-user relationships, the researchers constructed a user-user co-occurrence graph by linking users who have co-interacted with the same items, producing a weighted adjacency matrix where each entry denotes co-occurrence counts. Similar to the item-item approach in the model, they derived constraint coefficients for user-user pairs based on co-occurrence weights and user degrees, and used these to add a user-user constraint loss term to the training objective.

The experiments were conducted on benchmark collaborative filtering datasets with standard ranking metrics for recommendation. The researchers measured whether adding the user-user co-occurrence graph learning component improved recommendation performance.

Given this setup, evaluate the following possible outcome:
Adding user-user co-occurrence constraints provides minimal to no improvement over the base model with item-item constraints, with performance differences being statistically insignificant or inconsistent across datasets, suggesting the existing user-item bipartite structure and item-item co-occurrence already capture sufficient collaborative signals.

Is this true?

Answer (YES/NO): YES